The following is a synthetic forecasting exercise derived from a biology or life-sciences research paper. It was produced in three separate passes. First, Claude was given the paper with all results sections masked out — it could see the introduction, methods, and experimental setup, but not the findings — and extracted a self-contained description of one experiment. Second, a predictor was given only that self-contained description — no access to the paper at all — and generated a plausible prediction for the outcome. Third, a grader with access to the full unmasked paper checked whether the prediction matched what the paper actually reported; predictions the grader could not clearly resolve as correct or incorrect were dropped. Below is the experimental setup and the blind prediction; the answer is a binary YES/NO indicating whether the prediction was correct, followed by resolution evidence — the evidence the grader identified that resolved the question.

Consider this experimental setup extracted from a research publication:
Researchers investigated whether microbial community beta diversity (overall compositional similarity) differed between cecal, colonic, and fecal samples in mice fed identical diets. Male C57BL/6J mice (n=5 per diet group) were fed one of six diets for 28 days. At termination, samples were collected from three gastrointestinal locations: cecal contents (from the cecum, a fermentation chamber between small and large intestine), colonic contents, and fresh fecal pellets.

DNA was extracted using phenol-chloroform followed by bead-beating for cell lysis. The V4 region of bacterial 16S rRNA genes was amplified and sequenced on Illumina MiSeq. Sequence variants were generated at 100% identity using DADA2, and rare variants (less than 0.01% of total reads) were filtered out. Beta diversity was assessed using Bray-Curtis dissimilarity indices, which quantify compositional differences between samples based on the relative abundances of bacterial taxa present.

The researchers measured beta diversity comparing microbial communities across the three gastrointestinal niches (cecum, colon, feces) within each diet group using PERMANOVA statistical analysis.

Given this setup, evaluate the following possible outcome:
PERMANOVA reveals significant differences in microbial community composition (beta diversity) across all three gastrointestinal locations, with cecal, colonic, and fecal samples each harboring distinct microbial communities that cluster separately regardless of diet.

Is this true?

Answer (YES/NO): NO